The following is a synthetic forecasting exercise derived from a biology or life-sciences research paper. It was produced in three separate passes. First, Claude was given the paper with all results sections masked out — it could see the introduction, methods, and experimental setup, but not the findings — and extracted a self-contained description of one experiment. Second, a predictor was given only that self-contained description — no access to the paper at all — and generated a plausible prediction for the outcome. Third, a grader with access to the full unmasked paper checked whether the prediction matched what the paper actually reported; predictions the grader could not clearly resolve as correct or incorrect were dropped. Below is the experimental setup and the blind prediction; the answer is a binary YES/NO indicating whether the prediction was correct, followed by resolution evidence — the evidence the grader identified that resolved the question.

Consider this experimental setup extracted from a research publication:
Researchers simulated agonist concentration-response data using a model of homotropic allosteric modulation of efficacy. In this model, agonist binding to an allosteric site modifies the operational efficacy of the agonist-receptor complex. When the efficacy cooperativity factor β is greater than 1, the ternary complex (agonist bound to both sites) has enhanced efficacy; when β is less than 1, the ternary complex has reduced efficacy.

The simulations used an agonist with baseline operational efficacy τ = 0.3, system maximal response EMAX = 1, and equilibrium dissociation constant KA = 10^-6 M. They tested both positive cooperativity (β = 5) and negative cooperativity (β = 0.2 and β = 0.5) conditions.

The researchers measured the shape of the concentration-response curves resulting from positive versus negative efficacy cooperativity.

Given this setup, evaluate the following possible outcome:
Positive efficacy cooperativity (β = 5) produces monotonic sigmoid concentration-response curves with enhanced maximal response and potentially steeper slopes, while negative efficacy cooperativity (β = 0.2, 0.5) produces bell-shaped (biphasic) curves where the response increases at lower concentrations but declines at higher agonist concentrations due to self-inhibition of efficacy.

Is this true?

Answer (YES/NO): NO